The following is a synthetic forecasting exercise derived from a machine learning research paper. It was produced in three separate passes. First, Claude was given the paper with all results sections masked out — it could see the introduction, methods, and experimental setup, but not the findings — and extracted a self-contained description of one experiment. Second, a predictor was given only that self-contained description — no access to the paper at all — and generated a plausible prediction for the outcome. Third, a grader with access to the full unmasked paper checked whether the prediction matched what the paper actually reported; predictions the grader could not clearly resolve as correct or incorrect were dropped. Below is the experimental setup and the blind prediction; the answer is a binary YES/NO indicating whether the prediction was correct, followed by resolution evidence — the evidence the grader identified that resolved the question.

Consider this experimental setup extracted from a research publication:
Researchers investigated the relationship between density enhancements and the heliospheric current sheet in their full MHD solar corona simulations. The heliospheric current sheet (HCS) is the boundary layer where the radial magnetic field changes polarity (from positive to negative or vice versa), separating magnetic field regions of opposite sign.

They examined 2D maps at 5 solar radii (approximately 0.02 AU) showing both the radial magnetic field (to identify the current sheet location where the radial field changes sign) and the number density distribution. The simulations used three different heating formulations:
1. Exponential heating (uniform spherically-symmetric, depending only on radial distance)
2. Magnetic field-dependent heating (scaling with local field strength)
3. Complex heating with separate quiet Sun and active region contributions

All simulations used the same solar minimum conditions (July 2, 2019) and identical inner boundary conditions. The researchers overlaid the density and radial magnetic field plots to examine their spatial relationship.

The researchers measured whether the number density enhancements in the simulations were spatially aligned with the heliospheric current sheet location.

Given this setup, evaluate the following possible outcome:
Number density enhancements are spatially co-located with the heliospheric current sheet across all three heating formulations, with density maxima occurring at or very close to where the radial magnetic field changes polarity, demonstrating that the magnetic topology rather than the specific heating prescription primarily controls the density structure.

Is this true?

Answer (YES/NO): NO